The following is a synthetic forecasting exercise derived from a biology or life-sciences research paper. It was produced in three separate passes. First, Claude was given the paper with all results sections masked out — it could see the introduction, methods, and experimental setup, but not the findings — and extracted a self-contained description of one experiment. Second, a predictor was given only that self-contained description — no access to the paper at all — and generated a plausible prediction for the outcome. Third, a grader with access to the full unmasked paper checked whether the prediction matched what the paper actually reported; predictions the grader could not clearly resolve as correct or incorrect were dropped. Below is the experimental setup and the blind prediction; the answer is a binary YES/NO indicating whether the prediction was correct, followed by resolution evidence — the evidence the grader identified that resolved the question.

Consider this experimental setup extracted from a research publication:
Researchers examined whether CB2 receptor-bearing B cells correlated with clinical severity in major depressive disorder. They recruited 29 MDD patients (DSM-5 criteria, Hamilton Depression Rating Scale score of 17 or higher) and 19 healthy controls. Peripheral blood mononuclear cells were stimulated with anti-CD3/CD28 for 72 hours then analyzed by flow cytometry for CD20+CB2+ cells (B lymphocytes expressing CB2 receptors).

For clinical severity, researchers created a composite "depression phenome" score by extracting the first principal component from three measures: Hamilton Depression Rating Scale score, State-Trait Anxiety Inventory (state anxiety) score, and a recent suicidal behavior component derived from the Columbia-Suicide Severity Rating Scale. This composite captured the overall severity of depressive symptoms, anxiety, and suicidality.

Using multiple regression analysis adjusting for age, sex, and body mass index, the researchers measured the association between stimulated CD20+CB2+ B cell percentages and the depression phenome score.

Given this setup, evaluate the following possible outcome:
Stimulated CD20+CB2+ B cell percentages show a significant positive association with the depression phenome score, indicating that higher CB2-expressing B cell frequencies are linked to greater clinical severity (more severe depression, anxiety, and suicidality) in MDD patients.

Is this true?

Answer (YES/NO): YES